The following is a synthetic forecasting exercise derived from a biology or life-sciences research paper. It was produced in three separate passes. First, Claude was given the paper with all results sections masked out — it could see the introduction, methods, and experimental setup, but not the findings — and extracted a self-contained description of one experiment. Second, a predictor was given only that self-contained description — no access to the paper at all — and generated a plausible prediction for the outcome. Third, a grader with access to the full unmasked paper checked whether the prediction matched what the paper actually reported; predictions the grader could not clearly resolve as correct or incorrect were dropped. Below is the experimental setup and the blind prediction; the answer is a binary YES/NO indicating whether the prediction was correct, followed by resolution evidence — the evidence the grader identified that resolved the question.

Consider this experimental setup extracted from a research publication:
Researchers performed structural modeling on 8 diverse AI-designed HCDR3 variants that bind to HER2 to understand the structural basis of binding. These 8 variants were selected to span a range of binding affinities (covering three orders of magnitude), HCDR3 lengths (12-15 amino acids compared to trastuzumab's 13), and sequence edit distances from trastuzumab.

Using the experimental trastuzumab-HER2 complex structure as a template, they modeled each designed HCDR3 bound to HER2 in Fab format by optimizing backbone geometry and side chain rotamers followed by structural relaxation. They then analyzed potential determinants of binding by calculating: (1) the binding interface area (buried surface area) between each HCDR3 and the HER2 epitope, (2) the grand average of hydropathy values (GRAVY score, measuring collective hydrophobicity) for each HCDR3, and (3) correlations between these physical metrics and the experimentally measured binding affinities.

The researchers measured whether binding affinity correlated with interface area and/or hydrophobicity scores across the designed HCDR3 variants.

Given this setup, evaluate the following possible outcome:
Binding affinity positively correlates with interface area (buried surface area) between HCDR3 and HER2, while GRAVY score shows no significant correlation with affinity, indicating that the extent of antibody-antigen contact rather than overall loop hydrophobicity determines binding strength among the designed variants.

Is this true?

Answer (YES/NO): NO